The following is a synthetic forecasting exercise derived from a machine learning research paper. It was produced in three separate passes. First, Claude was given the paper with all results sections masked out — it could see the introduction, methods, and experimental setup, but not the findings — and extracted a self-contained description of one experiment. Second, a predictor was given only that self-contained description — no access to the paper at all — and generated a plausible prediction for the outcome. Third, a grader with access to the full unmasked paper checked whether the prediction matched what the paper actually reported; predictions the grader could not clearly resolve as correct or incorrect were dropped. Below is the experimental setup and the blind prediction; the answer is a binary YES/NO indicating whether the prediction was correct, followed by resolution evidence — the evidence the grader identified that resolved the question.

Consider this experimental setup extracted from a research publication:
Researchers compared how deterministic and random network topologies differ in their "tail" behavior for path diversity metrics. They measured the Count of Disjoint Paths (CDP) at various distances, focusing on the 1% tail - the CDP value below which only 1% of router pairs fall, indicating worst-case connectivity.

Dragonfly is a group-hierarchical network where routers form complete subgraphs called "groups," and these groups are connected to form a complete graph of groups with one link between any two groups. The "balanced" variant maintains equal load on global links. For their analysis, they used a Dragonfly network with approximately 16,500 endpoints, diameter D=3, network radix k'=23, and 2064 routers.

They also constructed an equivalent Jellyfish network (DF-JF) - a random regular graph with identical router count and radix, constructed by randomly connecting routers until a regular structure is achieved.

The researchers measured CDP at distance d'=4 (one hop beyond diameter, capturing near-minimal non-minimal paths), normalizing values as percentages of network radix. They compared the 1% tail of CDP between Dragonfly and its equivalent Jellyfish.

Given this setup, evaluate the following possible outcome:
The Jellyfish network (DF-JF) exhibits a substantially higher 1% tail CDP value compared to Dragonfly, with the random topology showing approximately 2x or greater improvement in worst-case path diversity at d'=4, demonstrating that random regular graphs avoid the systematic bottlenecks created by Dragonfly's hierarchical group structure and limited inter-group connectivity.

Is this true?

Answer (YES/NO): YES